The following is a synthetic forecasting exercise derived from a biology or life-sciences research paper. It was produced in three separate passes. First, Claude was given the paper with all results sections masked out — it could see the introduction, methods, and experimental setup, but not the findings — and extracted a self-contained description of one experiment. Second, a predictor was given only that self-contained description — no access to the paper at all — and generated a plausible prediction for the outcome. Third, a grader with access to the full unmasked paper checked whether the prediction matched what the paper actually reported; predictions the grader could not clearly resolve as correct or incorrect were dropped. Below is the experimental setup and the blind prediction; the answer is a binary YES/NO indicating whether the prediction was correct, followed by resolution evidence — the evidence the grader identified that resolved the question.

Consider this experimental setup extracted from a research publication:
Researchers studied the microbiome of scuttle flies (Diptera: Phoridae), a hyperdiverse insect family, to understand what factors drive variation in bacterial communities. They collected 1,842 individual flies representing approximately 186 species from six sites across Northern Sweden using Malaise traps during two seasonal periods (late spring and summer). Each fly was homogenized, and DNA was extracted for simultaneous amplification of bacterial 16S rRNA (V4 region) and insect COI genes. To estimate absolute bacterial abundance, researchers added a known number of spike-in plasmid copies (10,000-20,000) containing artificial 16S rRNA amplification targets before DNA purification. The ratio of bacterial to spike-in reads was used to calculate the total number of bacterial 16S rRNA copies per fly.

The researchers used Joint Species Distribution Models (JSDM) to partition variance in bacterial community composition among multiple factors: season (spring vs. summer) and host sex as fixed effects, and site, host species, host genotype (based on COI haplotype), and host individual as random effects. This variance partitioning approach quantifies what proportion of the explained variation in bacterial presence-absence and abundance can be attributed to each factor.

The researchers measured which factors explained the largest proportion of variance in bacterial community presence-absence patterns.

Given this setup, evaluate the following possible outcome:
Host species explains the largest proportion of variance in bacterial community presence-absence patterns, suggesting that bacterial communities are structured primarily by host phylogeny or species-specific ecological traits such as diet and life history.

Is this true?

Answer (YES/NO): NO